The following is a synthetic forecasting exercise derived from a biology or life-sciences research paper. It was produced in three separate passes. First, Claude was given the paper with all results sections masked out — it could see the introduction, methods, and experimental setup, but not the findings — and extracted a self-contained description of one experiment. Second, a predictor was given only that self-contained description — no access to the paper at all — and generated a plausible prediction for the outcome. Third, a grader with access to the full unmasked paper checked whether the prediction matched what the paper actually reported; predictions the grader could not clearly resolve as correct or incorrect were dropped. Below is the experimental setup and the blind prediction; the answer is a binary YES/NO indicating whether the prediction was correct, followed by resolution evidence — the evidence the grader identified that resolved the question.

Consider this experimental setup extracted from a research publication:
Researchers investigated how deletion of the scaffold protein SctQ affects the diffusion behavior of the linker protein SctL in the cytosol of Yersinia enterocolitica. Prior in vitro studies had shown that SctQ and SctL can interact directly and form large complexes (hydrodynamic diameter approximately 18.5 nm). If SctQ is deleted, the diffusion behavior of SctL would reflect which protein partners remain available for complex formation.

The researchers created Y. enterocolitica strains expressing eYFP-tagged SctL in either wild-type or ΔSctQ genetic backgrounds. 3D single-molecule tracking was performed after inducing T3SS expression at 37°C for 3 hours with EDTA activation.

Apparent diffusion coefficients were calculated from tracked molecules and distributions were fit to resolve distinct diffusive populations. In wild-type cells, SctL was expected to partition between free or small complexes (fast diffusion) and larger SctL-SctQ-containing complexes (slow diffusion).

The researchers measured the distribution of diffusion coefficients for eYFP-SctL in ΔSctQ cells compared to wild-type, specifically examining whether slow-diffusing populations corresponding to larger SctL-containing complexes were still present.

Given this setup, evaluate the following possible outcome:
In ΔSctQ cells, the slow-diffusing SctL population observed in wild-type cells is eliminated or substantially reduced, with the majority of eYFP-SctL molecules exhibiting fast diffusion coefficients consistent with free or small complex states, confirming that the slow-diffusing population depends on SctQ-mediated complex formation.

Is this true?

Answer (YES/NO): YES